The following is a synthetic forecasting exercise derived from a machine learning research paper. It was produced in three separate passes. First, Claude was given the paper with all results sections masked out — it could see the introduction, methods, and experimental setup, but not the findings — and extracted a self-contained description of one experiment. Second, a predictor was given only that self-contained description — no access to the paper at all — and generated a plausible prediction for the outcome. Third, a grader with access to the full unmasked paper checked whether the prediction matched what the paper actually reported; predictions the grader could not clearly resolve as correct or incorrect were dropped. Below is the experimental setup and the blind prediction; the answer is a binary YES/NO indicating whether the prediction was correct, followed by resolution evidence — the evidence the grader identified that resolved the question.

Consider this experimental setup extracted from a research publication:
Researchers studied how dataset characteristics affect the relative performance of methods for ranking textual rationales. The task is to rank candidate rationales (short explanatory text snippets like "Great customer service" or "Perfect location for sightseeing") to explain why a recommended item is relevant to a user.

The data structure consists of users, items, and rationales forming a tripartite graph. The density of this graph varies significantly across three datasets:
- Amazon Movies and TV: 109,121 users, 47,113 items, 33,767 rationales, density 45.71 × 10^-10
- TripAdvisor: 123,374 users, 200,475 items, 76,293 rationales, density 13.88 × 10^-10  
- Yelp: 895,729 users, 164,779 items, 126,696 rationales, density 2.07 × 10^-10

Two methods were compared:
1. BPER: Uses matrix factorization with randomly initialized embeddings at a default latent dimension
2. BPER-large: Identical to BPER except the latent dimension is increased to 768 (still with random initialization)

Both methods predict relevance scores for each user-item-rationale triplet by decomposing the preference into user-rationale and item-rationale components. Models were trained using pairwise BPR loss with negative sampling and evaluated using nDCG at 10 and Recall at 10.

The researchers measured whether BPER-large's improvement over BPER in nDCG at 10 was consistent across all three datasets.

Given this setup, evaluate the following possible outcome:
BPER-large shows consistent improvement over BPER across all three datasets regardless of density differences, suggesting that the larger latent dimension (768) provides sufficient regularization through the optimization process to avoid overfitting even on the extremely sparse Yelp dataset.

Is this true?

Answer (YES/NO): YES